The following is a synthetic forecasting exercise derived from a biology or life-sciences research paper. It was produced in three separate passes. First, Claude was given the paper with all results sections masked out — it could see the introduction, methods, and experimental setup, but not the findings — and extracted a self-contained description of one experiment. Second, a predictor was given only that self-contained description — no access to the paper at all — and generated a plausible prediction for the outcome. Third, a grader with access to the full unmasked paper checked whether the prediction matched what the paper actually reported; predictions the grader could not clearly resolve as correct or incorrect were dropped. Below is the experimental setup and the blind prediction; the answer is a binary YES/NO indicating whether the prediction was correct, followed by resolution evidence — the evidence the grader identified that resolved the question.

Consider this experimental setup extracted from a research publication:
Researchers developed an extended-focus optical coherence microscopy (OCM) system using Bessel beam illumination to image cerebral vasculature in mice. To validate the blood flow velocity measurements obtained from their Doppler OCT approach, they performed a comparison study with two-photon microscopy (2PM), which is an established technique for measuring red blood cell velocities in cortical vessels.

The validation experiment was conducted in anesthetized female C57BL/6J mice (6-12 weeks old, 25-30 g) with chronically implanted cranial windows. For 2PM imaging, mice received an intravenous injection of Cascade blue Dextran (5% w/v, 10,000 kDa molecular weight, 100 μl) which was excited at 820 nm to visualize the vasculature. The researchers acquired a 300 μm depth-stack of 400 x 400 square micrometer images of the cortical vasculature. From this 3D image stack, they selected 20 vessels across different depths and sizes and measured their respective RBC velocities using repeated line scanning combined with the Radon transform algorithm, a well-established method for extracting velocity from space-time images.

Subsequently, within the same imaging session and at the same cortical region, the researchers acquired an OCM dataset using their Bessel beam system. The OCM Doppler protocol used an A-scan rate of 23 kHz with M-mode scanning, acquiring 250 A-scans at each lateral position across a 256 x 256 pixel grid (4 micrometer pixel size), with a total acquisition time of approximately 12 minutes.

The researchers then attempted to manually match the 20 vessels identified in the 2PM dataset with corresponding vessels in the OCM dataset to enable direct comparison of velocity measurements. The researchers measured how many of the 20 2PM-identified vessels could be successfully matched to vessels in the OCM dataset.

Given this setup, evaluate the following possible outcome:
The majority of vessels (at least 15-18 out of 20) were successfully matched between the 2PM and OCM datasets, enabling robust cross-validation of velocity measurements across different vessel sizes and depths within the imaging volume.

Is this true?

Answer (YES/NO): YES